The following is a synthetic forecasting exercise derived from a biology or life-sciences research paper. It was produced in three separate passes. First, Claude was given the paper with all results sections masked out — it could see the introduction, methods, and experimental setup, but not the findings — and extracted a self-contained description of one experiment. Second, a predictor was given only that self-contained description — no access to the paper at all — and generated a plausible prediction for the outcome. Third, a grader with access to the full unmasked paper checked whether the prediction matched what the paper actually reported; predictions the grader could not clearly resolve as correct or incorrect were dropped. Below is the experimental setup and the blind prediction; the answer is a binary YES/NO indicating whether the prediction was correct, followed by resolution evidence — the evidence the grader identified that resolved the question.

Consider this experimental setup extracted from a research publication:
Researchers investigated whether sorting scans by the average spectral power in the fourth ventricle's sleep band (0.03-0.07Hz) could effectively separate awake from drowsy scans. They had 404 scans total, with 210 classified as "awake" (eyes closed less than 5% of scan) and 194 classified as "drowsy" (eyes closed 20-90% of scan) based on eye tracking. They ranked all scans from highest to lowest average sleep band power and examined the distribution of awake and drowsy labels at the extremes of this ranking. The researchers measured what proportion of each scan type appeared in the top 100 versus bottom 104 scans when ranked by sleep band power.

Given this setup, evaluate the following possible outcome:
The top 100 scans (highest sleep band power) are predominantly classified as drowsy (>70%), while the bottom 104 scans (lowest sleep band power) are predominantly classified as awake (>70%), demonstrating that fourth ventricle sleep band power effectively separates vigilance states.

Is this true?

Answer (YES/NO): NO